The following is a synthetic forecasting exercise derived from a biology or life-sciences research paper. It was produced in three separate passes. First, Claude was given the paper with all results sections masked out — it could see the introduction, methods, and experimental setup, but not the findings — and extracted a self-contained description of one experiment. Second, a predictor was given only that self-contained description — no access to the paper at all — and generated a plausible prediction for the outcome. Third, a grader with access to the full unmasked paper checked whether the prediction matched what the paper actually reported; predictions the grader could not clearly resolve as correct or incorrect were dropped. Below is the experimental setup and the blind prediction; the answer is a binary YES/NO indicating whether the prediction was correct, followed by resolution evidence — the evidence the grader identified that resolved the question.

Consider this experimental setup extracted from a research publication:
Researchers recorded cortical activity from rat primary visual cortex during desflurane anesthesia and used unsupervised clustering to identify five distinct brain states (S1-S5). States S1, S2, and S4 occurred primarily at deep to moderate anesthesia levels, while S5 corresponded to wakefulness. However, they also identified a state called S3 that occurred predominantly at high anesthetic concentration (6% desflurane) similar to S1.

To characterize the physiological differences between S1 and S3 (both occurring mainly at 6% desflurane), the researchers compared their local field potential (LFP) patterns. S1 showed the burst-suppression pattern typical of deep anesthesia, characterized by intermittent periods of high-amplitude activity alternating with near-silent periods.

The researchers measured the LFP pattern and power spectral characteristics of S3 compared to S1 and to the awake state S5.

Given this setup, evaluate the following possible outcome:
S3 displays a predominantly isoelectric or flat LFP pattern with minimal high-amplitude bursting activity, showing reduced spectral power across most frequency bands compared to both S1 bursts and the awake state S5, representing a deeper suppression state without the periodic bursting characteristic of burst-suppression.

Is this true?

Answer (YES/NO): NO